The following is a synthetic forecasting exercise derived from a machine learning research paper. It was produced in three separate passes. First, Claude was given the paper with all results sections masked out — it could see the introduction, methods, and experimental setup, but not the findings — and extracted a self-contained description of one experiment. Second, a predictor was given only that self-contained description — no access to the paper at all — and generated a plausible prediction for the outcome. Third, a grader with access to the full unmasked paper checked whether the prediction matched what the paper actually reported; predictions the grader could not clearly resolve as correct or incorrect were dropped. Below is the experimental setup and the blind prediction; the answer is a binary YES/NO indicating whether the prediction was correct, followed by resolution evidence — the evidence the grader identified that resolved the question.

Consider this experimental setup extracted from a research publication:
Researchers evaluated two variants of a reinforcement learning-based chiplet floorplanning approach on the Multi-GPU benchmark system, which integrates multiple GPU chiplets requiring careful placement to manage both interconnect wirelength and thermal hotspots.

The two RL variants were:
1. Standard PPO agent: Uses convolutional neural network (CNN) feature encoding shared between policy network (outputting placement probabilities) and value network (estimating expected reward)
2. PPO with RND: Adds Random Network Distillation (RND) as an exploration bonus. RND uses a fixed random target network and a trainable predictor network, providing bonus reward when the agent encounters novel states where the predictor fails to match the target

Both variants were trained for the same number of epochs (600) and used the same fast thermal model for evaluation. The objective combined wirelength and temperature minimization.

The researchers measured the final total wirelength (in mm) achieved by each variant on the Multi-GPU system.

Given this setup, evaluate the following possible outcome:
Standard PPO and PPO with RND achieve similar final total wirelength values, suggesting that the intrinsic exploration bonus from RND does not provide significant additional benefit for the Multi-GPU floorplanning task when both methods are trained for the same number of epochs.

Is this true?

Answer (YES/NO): NO